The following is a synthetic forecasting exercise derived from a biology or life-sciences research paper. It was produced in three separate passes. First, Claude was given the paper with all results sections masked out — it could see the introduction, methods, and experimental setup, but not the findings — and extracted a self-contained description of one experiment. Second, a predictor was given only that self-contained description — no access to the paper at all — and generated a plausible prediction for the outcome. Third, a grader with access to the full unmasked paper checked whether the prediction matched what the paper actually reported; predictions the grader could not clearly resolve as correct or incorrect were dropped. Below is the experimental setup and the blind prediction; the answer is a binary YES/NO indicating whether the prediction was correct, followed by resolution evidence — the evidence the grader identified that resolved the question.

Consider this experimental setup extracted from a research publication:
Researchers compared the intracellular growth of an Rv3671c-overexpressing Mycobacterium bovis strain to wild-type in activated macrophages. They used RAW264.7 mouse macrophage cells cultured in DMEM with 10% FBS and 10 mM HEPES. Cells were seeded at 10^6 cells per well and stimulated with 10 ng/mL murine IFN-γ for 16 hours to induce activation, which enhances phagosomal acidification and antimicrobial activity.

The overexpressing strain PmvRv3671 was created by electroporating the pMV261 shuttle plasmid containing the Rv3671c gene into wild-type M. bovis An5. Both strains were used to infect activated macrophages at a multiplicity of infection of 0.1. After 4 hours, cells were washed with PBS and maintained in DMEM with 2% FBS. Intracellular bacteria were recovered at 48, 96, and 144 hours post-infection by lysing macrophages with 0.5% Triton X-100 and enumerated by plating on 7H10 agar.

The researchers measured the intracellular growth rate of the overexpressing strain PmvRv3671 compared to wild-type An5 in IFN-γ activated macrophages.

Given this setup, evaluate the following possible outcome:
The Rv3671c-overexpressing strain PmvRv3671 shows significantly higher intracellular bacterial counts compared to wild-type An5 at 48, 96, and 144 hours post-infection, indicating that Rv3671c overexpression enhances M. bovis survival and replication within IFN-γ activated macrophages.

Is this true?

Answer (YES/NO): NO